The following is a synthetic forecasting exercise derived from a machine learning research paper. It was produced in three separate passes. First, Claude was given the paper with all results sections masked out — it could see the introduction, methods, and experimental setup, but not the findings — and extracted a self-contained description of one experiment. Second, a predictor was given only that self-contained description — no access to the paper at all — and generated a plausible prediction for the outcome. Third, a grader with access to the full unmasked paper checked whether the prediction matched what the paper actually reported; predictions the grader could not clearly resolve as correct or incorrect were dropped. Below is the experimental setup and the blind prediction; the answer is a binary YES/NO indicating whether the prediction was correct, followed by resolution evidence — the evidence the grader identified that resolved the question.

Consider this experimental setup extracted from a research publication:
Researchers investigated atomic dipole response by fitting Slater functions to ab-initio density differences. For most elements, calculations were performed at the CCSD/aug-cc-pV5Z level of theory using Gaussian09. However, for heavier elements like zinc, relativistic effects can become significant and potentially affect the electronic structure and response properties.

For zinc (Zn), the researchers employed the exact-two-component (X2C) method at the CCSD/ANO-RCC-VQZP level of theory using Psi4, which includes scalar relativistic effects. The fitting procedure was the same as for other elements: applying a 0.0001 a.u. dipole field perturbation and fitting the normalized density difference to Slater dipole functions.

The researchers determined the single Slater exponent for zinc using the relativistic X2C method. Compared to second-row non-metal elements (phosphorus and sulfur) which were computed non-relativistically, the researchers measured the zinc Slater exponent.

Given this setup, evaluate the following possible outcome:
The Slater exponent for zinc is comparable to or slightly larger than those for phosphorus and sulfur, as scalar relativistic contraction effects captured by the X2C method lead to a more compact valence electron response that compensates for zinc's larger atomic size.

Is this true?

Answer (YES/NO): NO